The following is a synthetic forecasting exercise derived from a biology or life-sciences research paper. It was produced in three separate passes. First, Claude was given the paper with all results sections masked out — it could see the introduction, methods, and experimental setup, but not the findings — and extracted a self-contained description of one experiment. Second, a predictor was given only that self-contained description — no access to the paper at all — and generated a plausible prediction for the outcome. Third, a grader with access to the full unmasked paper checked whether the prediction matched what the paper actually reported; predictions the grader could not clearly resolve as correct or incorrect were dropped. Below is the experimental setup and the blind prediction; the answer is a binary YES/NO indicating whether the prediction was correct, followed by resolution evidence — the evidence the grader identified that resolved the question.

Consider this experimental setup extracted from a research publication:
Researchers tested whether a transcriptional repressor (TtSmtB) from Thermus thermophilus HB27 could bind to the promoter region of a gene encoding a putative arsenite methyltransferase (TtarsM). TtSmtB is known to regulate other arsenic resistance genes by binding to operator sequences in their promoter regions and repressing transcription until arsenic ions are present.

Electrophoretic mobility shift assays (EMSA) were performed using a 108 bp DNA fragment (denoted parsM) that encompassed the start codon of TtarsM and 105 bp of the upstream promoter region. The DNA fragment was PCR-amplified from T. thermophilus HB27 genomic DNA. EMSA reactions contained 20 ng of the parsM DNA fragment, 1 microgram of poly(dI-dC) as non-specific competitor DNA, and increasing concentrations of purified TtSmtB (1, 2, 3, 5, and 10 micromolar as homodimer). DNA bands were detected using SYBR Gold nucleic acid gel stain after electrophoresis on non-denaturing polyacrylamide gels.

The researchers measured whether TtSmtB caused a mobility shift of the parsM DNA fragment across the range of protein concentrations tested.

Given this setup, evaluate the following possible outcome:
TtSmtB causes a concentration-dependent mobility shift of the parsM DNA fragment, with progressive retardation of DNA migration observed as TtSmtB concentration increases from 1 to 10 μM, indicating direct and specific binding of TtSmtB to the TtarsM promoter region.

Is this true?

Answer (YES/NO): YES